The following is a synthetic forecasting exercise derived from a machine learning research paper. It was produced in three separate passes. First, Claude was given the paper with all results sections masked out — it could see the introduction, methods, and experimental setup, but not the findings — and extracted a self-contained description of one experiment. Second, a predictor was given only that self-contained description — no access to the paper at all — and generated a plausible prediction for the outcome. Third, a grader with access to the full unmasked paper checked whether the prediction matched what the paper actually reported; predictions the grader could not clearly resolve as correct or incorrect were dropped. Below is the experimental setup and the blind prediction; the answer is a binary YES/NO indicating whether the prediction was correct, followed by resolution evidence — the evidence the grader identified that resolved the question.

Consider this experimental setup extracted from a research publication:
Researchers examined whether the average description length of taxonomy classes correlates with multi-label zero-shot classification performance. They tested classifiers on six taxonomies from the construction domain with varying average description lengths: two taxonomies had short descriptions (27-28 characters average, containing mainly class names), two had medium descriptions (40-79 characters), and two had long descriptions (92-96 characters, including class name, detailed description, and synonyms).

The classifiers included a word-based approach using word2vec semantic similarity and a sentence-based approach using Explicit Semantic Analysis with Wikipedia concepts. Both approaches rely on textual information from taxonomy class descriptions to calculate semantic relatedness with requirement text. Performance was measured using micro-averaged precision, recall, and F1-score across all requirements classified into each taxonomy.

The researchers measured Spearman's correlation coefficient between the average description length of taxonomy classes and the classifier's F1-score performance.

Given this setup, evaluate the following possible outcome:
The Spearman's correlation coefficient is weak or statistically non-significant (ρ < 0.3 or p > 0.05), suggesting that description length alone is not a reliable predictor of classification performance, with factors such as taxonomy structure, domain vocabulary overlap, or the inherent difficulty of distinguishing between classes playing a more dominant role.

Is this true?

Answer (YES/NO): YES